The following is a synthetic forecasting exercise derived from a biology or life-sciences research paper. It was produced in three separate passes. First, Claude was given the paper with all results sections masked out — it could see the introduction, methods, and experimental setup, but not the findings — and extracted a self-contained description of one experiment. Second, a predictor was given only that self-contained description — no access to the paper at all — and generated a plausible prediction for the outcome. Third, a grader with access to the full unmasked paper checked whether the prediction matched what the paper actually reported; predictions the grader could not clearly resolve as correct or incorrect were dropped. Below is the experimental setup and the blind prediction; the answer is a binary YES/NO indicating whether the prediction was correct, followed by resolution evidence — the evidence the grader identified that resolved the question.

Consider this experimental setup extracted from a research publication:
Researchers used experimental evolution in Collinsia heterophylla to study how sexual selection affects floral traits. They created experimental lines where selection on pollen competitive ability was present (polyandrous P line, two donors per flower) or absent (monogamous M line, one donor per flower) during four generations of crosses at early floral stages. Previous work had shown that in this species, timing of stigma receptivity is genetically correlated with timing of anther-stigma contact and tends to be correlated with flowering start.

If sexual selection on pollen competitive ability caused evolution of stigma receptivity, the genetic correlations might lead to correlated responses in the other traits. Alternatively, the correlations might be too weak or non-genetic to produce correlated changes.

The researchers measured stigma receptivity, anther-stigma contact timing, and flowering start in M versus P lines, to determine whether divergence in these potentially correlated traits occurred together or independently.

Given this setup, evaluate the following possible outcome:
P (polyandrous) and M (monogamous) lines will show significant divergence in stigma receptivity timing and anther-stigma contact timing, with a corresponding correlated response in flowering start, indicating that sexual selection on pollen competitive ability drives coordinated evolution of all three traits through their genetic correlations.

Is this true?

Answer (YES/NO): NO